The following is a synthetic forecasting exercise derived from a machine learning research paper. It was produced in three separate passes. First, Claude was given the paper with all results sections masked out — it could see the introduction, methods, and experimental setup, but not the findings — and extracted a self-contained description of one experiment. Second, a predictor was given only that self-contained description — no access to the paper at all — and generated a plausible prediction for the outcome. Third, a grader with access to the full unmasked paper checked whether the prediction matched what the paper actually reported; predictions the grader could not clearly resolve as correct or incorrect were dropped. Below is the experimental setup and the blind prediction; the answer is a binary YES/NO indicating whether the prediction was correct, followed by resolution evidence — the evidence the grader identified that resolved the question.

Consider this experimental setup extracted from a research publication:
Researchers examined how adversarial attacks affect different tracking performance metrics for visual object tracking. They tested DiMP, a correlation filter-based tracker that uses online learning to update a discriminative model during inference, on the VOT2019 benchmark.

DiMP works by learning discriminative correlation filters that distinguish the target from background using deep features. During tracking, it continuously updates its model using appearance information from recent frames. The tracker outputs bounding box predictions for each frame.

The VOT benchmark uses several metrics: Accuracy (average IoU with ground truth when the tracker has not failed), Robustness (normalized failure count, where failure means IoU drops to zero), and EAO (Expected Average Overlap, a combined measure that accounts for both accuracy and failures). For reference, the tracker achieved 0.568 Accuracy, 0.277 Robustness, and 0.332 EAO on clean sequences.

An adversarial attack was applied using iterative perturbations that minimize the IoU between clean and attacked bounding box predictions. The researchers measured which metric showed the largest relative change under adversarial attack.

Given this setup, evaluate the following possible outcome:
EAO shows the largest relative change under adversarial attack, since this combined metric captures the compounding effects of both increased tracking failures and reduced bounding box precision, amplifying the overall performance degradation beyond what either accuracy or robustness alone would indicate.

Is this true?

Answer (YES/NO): NO